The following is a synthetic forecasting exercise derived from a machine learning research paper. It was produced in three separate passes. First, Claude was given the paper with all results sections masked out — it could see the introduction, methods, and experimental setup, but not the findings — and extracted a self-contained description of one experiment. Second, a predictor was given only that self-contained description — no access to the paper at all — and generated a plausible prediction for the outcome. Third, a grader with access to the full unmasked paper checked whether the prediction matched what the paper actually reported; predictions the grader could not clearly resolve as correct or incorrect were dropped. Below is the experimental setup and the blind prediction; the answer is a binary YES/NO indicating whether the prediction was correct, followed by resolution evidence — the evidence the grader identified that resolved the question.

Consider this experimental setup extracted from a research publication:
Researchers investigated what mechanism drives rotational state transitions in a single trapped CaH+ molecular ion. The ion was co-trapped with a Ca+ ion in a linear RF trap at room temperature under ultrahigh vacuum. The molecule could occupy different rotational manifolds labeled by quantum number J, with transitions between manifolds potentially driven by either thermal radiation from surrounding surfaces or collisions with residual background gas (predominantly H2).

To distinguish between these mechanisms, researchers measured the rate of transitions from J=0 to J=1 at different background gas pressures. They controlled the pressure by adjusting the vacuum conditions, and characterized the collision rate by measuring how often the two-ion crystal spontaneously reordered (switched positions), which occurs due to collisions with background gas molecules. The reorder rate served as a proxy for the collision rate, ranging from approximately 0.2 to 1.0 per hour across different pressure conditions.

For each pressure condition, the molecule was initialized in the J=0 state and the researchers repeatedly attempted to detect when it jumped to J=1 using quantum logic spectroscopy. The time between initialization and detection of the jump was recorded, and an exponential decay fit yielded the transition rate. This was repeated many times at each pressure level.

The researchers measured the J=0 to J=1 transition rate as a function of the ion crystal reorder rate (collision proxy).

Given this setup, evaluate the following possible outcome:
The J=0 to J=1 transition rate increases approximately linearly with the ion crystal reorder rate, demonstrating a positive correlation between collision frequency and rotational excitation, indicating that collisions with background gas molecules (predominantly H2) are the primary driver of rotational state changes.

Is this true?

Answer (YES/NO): NO